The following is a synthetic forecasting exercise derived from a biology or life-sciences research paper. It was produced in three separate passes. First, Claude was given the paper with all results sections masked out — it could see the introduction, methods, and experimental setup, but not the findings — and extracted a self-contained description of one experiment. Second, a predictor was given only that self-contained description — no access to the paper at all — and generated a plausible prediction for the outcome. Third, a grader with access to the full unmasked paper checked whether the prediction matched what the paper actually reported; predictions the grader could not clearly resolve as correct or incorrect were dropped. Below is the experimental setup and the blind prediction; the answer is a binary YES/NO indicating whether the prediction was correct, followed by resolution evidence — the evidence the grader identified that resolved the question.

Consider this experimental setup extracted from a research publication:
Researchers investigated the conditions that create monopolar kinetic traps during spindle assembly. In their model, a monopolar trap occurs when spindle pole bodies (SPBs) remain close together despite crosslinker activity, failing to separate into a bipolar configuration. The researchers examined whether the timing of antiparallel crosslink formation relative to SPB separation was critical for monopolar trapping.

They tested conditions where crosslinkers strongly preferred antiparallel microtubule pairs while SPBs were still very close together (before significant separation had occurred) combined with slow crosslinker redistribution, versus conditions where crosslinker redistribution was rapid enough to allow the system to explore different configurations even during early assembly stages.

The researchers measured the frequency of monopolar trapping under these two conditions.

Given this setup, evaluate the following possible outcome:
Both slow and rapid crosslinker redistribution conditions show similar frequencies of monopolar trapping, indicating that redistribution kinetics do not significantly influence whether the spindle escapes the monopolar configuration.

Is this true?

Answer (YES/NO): NO